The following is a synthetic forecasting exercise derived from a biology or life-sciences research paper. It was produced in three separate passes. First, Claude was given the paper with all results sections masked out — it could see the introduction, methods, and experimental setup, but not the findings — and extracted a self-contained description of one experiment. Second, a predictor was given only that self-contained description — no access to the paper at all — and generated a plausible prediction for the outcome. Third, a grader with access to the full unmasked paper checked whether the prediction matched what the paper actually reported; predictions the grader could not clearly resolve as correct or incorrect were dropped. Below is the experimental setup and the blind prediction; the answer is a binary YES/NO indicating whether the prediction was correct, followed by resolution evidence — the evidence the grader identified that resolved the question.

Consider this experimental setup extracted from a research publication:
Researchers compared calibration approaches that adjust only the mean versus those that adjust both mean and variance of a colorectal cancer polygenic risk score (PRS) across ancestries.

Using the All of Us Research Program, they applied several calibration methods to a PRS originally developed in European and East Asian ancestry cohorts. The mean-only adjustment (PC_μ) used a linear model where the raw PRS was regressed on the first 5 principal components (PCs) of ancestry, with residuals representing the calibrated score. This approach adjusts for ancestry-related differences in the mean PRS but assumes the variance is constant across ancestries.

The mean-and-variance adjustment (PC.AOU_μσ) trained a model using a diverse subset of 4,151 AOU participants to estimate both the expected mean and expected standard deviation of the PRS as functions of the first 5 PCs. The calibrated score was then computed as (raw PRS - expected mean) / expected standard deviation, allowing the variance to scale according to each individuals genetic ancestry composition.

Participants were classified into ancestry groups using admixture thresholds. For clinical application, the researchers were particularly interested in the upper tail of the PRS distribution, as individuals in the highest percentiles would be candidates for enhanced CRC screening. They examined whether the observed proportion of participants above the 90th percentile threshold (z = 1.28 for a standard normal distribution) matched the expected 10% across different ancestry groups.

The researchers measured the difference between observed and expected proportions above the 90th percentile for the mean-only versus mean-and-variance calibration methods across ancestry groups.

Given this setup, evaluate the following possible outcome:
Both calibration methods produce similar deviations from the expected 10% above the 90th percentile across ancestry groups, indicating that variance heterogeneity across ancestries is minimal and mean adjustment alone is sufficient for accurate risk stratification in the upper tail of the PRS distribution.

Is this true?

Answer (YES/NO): NO